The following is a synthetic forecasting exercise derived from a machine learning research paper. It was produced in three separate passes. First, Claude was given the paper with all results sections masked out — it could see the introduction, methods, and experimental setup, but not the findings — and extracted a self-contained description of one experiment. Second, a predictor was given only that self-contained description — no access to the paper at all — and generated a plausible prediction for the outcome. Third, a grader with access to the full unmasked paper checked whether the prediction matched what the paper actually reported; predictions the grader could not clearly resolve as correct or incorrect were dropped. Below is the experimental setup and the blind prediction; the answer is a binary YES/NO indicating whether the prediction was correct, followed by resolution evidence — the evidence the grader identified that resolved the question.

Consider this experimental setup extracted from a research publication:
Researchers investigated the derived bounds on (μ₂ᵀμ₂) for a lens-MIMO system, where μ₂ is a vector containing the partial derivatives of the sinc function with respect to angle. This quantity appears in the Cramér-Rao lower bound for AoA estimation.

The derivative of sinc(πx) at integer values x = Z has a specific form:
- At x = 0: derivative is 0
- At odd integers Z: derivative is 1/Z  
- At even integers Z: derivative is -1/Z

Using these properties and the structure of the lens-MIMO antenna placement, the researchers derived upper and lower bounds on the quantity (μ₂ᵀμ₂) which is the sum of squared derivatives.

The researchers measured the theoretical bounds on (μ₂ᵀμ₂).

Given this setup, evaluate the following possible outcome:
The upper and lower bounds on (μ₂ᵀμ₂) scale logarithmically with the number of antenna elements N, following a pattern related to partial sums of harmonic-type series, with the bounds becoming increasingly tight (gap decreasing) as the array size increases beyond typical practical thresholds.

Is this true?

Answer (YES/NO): NO